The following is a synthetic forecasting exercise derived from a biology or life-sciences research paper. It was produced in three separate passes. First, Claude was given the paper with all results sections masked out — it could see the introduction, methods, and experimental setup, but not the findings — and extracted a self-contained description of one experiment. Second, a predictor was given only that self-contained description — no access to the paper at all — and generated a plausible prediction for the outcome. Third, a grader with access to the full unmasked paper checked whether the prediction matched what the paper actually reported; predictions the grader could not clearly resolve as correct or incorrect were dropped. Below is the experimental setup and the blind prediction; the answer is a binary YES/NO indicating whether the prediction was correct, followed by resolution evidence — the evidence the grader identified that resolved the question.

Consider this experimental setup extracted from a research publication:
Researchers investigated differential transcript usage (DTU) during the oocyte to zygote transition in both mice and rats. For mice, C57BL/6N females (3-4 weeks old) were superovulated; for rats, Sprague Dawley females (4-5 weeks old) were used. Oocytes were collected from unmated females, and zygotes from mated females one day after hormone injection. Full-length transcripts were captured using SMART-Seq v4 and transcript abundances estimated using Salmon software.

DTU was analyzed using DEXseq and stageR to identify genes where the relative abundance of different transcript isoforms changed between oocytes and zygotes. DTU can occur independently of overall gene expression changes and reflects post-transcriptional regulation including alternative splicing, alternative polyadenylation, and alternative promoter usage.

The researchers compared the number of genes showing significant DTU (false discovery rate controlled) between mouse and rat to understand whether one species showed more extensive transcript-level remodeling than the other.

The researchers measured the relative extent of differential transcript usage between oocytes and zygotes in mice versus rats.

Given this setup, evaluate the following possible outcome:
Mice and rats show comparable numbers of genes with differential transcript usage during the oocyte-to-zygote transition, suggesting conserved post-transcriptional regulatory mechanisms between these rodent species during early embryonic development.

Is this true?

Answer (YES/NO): NO